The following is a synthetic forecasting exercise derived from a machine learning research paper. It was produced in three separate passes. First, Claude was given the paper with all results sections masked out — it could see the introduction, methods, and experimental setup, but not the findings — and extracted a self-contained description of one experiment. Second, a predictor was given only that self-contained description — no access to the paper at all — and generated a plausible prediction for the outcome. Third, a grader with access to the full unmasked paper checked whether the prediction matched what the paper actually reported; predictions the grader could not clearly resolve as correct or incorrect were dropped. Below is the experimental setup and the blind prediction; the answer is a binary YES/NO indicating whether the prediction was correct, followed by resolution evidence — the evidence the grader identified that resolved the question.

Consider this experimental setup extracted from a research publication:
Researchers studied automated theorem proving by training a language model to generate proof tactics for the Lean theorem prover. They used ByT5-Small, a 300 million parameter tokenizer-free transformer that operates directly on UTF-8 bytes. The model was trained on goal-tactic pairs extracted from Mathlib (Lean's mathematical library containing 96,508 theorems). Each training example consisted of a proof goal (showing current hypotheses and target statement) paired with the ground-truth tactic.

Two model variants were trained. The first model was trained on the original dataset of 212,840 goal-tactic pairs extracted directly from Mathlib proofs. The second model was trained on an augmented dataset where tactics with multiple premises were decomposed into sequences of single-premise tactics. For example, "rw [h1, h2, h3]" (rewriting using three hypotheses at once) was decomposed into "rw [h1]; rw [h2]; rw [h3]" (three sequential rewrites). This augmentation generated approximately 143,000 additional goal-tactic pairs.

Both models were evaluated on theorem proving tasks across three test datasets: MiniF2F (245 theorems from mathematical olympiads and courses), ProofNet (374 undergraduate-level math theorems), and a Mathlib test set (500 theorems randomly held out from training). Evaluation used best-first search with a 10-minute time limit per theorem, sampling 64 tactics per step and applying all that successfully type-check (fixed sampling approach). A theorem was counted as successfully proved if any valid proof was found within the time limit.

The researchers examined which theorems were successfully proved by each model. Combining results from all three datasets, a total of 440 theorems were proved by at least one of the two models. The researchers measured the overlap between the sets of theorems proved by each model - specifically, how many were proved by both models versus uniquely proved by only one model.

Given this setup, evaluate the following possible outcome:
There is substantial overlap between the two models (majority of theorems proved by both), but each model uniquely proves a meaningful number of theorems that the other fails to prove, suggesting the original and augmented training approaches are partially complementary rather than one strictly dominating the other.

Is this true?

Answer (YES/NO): YES